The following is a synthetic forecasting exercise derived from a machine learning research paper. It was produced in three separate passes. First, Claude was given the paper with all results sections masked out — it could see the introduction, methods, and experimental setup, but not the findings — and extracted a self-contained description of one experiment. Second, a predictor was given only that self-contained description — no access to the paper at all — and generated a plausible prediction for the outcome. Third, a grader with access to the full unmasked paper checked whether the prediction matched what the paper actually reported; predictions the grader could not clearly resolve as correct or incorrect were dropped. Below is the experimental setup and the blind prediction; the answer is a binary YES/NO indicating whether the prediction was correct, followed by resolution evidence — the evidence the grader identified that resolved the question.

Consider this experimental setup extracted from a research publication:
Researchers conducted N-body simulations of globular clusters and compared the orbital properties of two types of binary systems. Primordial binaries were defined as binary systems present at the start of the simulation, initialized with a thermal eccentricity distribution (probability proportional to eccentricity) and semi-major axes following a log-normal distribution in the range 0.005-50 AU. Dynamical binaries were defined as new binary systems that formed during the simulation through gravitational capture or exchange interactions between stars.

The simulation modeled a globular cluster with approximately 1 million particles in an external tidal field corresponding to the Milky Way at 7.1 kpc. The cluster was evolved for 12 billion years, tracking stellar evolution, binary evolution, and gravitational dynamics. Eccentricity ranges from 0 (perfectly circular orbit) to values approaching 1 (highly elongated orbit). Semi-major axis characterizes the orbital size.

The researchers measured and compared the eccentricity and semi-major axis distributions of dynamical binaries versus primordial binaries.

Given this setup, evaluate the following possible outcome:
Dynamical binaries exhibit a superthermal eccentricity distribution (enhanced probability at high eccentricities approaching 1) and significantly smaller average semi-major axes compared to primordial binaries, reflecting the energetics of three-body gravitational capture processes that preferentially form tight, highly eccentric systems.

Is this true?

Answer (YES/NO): NO